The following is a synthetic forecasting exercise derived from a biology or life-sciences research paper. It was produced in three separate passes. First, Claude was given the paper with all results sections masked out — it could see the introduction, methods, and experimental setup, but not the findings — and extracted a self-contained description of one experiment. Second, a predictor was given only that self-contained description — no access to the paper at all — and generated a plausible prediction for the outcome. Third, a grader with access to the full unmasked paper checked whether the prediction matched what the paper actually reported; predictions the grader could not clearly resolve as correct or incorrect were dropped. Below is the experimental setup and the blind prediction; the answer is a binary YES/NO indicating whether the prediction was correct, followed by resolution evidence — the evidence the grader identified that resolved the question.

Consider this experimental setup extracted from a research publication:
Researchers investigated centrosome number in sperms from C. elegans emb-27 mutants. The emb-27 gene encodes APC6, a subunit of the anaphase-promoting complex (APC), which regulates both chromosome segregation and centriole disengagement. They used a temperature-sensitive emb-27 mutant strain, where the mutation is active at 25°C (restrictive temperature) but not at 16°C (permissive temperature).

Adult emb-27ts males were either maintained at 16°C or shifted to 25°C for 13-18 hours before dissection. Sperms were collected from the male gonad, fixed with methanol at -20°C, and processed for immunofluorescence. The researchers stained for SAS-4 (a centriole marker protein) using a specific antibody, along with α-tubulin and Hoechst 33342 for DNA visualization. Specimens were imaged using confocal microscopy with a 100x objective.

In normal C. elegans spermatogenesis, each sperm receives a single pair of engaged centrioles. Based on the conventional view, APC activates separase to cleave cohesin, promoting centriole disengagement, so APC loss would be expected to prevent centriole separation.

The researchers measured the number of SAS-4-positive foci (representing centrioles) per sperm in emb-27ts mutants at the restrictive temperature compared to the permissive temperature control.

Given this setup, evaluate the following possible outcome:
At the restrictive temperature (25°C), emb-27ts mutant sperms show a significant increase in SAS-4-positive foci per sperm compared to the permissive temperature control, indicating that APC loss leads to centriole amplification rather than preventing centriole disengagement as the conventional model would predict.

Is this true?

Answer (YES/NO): NO